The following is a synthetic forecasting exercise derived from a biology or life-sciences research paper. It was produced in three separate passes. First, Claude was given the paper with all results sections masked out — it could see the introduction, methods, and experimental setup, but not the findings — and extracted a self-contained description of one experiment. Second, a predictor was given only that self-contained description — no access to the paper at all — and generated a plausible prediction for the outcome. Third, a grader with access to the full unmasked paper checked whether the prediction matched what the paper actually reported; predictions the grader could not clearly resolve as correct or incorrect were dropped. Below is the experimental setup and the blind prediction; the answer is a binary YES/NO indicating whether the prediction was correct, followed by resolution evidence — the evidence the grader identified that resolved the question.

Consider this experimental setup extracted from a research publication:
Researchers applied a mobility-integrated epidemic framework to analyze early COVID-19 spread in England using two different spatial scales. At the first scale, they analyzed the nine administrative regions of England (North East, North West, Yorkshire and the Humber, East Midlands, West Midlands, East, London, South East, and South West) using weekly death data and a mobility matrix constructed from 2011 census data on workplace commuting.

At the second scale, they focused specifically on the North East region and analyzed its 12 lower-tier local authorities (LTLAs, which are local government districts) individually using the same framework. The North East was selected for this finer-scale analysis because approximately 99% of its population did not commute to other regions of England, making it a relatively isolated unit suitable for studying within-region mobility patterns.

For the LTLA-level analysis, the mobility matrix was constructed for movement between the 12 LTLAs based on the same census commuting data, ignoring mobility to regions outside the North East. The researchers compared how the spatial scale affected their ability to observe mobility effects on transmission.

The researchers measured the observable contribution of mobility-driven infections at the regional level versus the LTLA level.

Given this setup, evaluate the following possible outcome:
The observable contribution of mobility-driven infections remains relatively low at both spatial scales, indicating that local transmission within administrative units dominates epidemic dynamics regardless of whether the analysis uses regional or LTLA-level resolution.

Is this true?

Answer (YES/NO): NO